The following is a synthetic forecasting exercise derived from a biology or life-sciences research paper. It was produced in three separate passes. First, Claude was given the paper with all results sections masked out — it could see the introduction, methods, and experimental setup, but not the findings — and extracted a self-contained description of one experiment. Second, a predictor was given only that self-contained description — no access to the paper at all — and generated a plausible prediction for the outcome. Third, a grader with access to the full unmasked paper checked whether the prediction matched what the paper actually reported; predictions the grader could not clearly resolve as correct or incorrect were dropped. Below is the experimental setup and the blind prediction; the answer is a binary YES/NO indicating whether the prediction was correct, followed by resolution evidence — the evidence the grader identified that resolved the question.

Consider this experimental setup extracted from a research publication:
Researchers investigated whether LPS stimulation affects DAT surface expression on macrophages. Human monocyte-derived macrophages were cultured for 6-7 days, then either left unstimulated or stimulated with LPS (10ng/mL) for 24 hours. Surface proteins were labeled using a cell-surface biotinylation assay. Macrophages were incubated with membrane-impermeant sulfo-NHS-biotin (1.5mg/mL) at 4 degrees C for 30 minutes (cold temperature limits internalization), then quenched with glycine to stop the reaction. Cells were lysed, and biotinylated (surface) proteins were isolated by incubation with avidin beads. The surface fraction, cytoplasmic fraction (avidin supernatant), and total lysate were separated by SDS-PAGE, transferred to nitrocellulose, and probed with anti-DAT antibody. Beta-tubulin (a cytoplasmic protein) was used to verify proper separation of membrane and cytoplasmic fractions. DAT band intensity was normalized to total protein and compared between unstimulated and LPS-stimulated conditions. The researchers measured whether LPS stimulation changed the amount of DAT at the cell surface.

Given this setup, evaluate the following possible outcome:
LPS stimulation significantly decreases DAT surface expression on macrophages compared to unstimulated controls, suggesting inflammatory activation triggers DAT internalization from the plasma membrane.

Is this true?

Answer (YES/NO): NO